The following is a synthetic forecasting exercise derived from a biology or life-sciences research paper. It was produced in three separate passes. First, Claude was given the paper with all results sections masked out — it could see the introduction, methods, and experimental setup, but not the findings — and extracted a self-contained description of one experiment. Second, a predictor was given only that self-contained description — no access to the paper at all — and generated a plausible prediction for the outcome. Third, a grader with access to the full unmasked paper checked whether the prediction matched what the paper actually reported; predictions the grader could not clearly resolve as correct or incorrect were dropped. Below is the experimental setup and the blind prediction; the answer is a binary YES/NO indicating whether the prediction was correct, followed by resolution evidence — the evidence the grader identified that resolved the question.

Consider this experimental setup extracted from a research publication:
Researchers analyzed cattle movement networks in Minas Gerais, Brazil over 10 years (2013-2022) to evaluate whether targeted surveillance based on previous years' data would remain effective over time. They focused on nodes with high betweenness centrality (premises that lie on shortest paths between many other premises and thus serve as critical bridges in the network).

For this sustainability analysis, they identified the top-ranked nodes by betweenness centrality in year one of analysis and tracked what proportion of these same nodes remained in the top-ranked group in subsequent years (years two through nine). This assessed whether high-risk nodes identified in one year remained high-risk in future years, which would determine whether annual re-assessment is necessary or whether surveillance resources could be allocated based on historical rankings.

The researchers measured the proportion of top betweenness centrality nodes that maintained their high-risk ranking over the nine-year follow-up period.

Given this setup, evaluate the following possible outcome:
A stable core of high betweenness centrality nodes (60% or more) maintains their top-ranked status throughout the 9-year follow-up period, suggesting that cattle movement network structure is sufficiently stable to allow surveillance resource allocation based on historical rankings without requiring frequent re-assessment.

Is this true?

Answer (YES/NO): NO